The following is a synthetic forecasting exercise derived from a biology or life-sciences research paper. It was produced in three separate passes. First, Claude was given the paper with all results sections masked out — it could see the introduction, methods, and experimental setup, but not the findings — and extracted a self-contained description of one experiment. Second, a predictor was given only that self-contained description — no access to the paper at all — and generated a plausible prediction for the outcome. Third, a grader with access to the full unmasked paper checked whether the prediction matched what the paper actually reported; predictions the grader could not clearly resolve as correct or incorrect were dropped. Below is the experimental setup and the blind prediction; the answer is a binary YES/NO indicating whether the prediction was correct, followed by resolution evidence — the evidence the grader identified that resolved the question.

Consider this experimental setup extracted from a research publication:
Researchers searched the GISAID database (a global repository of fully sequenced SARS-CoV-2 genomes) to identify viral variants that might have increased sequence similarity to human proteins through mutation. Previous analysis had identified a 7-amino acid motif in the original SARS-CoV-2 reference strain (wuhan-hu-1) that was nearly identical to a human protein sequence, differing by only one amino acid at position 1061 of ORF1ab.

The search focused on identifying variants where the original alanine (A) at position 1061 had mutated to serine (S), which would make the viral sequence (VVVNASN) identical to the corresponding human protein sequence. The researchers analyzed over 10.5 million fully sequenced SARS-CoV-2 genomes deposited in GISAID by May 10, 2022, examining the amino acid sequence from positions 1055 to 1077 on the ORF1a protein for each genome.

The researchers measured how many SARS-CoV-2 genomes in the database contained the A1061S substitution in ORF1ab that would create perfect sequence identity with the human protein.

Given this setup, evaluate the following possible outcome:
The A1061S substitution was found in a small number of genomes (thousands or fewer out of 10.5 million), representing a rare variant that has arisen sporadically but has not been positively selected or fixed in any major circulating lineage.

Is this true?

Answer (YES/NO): YES